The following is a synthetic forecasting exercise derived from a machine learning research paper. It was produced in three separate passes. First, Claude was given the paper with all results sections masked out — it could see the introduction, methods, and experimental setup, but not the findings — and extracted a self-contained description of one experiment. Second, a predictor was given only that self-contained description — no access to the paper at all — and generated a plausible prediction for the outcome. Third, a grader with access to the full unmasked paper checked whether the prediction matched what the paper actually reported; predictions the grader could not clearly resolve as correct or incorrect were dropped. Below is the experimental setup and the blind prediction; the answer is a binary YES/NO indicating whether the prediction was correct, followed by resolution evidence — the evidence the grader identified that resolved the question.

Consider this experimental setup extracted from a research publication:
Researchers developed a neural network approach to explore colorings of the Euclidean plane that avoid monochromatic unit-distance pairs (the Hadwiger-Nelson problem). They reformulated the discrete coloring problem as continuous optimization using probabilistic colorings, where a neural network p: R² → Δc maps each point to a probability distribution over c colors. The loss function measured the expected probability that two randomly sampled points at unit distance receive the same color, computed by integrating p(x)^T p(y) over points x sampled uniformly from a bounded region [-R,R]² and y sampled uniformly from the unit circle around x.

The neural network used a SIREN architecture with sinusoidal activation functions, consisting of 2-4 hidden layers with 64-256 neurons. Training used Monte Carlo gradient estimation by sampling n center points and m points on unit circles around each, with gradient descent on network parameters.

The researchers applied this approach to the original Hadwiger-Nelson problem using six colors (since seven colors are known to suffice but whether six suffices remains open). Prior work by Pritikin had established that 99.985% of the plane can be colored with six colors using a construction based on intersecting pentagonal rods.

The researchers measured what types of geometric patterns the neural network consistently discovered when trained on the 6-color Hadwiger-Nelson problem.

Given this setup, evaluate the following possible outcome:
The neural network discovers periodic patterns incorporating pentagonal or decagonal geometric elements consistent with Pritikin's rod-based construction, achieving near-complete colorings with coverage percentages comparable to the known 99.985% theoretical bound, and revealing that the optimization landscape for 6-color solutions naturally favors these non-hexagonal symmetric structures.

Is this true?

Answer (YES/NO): NO